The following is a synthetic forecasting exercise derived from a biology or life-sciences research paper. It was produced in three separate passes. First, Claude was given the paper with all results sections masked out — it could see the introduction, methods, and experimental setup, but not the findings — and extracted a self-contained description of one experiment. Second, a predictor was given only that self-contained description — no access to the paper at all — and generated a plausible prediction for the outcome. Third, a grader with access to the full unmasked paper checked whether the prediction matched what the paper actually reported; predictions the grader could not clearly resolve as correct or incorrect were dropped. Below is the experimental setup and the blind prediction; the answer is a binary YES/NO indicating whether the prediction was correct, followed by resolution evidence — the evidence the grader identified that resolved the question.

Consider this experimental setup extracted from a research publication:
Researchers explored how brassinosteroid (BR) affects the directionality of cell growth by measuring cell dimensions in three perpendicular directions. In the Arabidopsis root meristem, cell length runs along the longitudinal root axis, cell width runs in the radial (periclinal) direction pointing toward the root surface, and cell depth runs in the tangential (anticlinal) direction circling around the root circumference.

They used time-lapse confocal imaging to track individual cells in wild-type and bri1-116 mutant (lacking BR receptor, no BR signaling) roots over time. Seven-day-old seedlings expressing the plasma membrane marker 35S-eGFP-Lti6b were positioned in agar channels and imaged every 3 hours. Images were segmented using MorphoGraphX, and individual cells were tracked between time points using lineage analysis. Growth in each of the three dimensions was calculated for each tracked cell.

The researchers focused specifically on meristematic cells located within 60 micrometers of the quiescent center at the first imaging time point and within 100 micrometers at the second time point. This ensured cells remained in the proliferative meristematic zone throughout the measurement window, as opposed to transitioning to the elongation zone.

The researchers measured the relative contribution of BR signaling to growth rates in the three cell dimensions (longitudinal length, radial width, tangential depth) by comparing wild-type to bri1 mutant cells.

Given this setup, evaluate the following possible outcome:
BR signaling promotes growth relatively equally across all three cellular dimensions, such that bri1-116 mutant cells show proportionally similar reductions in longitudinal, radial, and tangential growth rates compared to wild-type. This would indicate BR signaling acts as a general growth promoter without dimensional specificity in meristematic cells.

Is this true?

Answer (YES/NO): NO